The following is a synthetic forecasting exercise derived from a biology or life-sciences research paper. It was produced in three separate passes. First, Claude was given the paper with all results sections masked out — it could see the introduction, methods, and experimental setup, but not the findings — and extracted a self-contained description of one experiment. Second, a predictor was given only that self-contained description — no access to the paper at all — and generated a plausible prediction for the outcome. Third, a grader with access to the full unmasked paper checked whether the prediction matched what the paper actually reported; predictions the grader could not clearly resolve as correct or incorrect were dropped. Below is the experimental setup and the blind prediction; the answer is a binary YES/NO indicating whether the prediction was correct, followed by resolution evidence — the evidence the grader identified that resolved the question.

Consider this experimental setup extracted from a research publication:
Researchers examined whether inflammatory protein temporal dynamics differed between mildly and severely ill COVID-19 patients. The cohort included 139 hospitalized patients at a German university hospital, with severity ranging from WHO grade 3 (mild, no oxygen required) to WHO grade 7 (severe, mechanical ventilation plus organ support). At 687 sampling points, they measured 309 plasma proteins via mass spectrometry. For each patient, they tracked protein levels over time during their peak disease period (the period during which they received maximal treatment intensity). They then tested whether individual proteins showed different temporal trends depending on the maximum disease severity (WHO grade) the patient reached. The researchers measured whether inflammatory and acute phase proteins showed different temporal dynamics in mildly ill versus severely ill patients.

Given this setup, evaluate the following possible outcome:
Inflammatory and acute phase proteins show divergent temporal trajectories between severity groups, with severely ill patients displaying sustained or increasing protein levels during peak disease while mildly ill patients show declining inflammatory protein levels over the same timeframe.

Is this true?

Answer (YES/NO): NO